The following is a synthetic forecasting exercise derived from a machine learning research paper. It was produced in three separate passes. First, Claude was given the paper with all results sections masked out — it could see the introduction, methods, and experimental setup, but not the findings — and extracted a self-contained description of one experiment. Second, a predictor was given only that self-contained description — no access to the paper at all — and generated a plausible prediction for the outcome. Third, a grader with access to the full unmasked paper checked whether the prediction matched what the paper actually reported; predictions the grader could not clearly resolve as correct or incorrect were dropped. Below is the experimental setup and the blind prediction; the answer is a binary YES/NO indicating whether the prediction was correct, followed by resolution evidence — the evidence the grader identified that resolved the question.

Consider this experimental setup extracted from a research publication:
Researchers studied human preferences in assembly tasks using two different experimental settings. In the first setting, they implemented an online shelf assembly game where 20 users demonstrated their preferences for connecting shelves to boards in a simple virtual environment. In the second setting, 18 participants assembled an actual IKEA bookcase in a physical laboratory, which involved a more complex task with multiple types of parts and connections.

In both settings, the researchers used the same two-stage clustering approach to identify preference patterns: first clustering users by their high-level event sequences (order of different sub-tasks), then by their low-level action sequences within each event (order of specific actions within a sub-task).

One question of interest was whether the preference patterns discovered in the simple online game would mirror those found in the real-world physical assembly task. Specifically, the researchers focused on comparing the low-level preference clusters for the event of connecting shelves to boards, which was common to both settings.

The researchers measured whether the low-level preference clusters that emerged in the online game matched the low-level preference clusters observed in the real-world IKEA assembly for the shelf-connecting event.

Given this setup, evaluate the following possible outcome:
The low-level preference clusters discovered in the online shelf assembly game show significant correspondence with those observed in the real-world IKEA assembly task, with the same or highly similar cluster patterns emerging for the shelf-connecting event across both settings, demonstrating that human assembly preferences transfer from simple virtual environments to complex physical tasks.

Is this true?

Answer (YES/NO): YES